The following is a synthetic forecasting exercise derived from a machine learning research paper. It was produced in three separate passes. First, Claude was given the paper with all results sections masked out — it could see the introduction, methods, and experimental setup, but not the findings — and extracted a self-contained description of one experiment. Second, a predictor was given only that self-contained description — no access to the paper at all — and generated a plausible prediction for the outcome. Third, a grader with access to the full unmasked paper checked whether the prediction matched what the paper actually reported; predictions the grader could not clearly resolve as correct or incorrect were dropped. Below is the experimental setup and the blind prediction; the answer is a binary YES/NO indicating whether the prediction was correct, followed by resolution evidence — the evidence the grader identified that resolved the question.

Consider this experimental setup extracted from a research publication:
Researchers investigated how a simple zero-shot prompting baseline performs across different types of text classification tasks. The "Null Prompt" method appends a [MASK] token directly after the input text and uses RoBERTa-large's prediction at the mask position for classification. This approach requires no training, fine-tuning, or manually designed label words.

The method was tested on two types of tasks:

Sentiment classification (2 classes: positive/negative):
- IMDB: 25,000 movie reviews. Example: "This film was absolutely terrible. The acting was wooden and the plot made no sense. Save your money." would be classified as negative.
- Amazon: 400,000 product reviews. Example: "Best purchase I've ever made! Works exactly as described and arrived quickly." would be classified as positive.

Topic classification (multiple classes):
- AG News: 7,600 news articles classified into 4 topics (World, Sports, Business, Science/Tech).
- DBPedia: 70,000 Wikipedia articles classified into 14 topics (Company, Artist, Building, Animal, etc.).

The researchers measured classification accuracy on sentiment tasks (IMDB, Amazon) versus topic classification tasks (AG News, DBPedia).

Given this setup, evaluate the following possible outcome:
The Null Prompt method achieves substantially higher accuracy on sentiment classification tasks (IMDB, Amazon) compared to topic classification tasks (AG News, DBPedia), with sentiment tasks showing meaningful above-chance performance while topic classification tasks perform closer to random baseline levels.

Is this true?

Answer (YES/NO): NO